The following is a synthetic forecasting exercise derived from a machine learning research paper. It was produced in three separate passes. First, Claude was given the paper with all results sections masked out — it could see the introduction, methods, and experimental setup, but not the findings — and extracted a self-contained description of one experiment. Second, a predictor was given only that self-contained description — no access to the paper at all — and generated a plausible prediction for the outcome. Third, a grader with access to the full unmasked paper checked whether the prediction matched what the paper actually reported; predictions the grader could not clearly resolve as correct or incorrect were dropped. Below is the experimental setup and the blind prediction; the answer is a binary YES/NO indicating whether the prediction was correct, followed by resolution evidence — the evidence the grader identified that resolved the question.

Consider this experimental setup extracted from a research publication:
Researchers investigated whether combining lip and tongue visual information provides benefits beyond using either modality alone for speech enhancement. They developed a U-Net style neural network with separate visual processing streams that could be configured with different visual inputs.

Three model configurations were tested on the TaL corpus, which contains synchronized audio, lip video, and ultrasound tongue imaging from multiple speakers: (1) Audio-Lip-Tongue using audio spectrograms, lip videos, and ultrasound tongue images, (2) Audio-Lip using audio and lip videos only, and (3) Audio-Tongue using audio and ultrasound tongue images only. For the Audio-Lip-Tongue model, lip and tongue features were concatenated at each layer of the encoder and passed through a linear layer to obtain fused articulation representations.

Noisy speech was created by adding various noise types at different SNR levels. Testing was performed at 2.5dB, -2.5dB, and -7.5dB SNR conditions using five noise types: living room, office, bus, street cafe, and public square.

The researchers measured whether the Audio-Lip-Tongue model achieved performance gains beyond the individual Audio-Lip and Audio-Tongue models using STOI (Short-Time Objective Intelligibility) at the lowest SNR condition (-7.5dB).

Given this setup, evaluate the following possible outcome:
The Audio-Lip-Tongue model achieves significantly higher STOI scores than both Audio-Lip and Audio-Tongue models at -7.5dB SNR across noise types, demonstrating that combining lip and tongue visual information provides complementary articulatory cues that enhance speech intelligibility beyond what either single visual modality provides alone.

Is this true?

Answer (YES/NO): YES